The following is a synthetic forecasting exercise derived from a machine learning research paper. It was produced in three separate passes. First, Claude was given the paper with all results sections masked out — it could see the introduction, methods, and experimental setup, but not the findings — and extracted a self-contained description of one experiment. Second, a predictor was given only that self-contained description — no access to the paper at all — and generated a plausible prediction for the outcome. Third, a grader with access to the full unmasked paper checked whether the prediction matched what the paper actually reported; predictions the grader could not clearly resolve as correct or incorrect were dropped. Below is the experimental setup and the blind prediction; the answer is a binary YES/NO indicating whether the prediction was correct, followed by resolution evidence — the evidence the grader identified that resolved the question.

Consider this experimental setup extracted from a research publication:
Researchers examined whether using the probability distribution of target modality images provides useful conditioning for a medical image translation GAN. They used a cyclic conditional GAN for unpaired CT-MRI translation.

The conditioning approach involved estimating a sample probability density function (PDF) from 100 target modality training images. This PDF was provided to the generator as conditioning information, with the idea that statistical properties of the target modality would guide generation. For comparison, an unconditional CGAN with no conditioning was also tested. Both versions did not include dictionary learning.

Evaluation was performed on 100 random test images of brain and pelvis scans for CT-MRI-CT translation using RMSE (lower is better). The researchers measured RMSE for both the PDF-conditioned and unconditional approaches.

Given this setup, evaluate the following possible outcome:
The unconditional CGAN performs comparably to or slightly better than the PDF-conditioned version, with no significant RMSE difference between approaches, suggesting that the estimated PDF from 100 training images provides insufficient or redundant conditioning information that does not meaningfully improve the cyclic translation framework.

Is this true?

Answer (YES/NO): NO